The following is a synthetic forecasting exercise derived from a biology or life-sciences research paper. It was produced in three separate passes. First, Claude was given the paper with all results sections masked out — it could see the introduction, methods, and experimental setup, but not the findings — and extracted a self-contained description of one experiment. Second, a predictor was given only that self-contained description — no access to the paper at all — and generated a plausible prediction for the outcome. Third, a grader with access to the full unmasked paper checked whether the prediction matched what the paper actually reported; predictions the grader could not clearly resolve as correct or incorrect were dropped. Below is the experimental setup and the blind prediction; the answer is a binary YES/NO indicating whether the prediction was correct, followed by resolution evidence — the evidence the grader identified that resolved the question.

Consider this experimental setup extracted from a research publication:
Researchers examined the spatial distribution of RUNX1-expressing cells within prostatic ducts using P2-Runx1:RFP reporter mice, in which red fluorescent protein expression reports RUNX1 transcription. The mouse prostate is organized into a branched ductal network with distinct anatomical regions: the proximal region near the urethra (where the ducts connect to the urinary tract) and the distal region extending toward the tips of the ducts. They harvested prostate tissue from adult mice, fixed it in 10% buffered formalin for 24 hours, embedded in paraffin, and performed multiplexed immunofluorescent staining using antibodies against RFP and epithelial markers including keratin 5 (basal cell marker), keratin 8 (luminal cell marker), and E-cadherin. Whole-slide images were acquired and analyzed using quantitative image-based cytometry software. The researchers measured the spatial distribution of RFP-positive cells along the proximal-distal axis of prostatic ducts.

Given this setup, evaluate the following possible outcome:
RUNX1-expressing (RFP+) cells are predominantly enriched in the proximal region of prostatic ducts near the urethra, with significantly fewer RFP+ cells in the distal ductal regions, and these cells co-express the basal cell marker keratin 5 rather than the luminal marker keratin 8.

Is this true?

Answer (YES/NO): NO